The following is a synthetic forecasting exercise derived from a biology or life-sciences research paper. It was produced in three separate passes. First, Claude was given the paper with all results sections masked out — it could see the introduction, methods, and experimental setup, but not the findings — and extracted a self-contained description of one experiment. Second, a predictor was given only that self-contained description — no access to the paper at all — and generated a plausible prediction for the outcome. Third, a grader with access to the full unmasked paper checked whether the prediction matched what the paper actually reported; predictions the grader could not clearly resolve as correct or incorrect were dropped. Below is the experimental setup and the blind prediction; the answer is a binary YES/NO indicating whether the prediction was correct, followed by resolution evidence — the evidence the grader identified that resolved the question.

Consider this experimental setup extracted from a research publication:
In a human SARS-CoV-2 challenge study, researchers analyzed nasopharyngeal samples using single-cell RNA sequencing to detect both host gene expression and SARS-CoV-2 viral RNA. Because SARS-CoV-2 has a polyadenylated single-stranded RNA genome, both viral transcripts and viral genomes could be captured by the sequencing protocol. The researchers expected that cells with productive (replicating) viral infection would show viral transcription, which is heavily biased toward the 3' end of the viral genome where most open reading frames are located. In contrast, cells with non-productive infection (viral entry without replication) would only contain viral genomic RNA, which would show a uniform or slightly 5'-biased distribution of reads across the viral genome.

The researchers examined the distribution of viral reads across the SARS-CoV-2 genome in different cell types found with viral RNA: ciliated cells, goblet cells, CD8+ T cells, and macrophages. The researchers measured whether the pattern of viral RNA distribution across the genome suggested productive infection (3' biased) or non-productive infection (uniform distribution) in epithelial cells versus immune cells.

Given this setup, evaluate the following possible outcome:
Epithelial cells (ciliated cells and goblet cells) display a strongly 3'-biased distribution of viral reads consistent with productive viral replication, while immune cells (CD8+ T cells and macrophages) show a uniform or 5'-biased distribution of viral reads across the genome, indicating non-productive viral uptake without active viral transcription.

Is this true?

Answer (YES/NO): YES